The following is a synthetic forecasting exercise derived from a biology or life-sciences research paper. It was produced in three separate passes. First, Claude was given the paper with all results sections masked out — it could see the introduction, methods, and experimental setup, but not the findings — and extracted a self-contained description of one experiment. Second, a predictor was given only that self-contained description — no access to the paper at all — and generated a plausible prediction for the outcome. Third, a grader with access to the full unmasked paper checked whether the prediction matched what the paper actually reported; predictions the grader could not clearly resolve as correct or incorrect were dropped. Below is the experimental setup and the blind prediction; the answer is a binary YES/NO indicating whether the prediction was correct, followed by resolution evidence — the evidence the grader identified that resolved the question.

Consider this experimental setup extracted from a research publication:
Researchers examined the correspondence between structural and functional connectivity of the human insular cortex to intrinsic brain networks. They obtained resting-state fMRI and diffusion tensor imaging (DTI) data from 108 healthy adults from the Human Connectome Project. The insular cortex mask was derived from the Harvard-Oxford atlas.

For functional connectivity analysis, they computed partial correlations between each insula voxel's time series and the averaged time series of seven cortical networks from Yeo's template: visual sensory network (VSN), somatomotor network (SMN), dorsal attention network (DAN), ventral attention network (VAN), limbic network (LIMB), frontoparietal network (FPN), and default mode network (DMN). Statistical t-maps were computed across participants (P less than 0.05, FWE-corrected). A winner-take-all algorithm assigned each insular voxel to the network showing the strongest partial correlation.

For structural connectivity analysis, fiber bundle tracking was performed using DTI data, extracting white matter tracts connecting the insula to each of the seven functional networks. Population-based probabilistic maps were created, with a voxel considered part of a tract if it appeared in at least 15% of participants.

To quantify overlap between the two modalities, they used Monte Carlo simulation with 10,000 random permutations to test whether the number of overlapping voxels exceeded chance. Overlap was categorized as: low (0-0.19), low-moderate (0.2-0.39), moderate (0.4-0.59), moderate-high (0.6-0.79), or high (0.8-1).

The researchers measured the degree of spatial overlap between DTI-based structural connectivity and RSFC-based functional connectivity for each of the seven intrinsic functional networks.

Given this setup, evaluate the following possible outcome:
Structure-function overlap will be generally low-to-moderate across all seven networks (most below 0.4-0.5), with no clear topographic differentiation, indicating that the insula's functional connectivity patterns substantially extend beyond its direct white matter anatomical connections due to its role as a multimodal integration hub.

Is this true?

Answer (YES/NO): NO